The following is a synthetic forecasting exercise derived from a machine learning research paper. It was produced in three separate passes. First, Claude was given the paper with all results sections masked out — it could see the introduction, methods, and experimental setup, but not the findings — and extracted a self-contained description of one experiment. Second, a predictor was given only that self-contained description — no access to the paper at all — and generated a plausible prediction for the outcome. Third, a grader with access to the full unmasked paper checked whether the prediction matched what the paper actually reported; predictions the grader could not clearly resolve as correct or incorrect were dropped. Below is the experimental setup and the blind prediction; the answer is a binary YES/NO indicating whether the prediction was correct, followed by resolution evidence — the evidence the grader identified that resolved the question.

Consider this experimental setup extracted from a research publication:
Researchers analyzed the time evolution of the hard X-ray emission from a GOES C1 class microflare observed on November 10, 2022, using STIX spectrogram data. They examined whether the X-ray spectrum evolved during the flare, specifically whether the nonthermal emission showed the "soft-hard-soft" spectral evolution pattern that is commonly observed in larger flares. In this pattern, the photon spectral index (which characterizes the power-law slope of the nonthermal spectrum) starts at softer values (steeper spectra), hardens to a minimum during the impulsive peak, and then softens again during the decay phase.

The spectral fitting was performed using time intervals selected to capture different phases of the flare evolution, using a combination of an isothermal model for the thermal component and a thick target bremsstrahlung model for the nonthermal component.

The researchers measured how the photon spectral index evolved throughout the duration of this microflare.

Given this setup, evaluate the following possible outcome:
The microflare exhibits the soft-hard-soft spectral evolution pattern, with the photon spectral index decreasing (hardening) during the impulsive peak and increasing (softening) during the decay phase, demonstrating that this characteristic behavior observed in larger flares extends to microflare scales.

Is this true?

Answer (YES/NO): NO